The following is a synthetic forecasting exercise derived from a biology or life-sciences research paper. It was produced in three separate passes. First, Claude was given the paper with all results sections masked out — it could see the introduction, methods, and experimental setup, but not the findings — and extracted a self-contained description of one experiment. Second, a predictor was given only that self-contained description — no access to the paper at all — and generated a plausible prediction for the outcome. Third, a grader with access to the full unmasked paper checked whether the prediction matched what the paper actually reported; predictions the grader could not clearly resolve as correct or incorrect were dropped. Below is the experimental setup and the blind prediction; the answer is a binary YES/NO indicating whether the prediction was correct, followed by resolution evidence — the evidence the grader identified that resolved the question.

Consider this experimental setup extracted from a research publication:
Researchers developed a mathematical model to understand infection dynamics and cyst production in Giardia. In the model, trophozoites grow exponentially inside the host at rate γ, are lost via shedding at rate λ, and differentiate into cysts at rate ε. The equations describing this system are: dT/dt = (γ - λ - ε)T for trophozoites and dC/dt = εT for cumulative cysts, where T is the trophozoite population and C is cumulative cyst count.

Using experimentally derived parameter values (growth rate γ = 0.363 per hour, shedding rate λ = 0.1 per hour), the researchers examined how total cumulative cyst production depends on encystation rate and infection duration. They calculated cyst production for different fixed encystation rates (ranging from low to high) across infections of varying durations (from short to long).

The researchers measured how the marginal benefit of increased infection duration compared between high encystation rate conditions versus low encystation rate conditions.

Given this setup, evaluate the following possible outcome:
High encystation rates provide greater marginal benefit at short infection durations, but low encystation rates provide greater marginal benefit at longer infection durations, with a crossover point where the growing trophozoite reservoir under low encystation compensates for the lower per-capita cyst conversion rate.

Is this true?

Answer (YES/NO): YES